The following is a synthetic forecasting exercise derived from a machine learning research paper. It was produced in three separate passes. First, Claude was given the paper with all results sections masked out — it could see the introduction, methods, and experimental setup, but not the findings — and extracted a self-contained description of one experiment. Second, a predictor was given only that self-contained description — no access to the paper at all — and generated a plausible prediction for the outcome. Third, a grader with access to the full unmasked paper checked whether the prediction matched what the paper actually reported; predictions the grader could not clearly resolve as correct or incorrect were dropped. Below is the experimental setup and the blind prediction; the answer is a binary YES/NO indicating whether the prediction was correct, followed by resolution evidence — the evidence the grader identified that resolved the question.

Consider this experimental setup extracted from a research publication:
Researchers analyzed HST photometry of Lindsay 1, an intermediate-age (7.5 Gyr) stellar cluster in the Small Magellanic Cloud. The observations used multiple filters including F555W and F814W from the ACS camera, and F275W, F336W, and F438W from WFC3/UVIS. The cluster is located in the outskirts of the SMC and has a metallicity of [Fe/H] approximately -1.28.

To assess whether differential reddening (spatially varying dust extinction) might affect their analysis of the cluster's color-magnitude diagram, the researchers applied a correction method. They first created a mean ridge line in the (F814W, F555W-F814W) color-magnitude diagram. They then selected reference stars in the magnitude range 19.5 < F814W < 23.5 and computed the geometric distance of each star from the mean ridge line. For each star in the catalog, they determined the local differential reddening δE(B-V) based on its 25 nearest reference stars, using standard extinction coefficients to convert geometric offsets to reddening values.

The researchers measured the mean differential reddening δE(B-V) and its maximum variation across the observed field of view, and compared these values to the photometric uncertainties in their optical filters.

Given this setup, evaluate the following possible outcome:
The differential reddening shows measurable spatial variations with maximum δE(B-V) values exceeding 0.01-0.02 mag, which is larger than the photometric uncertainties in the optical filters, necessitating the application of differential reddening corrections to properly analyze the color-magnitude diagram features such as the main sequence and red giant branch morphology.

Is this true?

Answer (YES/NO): NO